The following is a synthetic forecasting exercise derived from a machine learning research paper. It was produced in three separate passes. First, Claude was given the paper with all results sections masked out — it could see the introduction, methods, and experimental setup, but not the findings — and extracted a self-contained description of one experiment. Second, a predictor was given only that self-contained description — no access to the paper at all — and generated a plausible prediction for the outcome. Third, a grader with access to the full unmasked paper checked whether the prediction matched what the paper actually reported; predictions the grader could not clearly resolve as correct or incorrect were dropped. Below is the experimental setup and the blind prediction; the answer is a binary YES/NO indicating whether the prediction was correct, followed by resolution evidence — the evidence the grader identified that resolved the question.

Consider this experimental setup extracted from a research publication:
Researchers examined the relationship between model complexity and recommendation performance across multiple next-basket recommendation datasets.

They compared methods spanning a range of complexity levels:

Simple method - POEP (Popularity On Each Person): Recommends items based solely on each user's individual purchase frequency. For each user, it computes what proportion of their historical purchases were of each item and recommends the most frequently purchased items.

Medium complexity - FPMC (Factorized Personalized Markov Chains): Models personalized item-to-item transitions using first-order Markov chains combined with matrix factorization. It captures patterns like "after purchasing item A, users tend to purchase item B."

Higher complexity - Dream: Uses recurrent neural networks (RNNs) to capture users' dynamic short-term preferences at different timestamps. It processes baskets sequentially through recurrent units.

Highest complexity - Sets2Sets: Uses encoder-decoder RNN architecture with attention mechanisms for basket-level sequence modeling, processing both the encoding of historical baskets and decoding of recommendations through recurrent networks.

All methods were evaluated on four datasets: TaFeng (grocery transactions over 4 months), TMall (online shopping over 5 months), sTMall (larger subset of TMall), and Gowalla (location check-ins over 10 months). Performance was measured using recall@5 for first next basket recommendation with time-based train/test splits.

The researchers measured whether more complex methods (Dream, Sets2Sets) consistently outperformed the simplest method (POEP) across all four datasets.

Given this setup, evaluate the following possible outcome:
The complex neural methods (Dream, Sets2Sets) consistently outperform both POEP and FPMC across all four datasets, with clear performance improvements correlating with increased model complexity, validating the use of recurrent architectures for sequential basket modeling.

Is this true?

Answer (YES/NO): NO